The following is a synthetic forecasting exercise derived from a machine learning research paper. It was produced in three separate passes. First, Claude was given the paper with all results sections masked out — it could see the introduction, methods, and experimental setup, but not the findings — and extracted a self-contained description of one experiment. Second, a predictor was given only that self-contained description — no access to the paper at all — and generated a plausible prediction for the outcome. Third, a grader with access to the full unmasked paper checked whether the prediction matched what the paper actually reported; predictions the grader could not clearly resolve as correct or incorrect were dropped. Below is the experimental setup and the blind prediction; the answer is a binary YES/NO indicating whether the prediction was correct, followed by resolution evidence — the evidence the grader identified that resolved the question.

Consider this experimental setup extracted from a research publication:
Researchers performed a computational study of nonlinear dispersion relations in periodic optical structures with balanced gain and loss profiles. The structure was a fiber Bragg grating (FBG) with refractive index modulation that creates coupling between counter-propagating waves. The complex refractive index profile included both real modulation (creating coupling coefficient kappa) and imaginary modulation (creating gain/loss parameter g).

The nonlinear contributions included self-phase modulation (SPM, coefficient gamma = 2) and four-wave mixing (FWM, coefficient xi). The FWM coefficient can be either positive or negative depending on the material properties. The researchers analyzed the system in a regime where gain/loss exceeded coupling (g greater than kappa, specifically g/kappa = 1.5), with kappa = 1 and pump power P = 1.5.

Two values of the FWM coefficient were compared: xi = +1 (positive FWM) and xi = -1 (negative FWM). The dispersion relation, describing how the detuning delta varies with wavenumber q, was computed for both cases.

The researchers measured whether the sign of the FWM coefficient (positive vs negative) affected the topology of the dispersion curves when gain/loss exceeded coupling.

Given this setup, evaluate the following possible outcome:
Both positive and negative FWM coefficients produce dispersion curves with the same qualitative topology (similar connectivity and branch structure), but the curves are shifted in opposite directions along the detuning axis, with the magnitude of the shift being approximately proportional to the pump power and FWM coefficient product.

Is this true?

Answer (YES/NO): NO